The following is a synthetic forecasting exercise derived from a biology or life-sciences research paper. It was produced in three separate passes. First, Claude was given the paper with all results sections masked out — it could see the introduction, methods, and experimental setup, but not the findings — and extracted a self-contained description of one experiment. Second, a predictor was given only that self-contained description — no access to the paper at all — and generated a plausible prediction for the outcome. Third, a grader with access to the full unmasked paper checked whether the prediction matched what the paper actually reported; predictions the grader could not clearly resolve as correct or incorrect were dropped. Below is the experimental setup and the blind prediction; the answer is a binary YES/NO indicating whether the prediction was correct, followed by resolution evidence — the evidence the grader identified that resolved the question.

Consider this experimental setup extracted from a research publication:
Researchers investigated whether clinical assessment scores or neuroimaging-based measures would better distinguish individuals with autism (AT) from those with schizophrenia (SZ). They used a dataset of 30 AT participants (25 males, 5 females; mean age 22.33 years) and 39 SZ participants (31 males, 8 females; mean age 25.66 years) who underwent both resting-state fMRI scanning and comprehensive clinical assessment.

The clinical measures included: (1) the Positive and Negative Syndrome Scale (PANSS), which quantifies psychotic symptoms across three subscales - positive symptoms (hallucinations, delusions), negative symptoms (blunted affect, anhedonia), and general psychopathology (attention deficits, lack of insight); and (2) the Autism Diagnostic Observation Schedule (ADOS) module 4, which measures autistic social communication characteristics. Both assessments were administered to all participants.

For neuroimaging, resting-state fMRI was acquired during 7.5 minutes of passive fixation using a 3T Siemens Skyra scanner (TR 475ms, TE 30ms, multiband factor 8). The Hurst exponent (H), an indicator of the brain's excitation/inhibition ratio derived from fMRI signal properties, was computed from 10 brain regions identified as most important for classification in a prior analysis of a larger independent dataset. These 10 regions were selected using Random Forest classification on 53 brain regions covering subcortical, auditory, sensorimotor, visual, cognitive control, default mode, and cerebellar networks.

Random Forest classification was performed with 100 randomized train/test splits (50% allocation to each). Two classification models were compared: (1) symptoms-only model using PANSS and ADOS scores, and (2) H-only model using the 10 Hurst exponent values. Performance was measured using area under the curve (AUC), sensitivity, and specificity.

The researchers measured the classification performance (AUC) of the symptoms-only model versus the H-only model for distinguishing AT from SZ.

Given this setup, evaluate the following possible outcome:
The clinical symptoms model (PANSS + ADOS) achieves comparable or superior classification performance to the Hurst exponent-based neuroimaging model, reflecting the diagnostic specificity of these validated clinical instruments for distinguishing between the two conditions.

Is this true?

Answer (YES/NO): YES